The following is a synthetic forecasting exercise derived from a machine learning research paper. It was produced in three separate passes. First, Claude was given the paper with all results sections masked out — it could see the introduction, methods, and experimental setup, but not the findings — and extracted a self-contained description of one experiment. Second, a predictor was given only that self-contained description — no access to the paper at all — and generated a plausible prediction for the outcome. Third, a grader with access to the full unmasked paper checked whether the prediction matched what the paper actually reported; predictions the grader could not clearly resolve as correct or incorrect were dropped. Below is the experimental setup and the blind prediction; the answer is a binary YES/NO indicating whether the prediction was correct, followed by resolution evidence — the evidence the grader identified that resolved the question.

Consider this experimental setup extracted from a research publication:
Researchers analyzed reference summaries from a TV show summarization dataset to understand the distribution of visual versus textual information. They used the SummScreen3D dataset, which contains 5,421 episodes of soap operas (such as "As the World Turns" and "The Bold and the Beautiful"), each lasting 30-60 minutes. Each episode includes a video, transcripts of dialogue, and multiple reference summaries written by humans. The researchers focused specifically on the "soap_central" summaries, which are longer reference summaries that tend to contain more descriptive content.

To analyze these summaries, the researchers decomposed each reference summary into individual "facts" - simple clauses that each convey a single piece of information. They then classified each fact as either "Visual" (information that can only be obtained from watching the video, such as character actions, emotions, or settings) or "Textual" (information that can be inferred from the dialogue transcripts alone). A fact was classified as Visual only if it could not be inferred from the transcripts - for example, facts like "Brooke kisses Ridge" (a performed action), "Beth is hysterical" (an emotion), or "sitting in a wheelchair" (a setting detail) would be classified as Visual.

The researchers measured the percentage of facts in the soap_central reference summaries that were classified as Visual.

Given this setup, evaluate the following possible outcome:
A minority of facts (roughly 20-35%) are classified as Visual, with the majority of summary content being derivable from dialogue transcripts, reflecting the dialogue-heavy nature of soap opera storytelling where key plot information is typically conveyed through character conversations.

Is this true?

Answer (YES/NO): NO